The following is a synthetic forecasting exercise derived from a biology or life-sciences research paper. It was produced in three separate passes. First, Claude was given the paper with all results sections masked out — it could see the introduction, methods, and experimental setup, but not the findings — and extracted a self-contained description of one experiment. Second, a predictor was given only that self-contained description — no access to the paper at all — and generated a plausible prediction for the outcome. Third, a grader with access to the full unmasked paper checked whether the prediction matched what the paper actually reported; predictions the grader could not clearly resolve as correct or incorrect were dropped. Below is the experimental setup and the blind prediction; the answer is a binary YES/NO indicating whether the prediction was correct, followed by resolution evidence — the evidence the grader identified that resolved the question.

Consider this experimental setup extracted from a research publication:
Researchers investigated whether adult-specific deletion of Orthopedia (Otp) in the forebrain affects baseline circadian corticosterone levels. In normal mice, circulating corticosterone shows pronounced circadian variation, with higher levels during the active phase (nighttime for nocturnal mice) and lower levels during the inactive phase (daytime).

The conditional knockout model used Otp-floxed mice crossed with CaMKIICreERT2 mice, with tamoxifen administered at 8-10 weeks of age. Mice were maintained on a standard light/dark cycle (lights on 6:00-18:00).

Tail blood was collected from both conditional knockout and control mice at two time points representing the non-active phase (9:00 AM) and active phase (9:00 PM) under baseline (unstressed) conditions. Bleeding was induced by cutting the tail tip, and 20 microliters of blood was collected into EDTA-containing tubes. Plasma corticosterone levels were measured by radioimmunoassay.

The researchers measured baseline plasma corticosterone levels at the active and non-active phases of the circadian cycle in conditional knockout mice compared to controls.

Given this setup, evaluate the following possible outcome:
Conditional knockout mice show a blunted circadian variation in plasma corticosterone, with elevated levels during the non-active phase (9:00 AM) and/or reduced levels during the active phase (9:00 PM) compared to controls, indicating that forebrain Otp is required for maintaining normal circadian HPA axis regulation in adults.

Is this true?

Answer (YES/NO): NO